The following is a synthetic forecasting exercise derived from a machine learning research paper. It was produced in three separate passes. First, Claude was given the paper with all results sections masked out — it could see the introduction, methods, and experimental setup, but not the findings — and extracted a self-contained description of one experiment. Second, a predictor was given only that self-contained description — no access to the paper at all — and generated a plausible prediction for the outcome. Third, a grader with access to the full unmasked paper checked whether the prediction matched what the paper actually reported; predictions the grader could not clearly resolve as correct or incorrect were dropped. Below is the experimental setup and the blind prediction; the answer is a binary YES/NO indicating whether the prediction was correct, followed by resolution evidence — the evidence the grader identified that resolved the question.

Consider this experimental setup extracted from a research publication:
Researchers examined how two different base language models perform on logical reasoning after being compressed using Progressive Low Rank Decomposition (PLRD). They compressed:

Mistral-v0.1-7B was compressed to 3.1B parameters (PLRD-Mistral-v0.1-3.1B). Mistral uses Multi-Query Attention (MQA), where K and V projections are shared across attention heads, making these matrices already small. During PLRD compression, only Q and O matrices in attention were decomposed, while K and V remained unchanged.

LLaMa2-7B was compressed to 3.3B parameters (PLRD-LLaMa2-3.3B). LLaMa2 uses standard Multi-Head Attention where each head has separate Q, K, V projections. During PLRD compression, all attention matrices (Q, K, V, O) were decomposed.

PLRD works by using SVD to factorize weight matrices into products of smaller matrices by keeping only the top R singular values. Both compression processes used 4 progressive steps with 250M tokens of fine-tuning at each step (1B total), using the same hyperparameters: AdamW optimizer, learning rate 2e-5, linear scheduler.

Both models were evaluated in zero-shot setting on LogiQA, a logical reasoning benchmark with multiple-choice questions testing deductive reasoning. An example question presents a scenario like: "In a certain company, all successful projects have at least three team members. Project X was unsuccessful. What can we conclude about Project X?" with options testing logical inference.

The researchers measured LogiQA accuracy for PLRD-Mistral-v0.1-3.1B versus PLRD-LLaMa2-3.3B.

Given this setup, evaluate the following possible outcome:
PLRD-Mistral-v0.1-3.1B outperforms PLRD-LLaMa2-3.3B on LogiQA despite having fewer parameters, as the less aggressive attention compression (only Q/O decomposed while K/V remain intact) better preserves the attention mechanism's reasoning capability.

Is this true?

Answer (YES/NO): NO